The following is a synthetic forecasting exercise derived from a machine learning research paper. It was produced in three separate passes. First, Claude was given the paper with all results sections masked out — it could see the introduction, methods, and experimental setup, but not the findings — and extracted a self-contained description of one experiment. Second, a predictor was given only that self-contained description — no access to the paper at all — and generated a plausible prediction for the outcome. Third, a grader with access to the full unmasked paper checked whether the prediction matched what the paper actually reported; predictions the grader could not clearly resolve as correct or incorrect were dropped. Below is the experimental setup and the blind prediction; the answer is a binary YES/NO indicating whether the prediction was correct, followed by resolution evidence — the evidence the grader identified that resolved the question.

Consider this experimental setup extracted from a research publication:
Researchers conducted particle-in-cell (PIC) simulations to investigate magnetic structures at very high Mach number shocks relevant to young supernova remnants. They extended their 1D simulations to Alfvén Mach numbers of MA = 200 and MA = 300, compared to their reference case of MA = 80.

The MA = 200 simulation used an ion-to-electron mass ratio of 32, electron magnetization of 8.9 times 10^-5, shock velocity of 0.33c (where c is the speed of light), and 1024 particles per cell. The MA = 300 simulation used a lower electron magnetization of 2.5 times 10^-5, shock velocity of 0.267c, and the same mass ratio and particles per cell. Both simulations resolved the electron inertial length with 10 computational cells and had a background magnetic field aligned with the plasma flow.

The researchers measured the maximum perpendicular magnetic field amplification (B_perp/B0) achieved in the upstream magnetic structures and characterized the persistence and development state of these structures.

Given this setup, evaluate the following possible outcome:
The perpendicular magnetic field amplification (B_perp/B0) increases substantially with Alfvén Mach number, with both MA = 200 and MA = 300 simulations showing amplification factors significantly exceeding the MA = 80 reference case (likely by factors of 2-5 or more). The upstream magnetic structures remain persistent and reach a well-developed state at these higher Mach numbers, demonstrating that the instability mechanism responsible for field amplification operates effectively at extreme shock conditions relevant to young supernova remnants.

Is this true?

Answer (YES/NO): NO